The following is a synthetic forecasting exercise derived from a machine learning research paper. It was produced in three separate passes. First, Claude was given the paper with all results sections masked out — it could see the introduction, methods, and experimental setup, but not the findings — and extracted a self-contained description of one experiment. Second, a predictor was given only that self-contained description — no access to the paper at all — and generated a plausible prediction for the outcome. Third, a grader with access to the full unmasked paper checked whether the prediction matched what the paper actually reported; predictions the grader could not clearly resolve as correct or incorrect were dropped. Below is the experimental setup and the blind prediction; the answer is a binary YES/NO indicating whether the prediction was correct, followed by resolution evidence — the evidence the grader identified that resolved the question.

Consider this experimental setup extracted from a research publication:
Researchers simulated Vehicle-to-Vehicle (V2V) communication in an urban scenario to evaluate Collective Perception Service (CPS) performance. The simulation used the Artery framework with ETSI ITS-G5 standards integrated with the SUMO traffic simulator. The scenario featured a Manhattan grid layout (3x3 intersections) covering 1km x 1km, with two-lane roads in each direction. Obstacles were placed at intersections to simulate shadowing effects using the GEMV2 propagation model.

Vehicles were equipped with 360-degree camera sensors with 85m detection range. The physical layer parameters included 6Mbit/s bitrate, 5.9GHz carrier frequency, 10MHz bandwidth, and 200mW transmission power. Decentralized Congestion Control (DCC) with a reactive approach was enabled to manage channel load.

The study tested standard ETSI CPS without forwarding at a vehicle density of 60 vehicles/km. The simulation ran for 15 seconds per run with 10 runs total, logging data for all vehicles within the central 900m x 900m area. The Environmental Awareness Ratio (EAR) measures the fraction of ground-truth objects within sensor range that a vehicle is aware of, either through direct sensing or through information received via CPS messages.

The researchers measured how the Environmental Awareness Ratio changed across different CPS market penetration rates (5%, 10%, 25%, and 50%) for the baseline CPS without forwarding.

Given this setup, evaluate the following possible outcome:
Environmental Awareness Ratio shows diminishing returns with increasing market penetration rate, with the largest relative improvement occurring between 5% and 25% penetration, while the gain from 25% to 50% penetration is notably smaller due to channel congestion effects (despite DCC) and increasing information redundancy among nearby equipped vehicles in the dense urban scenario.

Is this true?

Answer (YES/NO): NO